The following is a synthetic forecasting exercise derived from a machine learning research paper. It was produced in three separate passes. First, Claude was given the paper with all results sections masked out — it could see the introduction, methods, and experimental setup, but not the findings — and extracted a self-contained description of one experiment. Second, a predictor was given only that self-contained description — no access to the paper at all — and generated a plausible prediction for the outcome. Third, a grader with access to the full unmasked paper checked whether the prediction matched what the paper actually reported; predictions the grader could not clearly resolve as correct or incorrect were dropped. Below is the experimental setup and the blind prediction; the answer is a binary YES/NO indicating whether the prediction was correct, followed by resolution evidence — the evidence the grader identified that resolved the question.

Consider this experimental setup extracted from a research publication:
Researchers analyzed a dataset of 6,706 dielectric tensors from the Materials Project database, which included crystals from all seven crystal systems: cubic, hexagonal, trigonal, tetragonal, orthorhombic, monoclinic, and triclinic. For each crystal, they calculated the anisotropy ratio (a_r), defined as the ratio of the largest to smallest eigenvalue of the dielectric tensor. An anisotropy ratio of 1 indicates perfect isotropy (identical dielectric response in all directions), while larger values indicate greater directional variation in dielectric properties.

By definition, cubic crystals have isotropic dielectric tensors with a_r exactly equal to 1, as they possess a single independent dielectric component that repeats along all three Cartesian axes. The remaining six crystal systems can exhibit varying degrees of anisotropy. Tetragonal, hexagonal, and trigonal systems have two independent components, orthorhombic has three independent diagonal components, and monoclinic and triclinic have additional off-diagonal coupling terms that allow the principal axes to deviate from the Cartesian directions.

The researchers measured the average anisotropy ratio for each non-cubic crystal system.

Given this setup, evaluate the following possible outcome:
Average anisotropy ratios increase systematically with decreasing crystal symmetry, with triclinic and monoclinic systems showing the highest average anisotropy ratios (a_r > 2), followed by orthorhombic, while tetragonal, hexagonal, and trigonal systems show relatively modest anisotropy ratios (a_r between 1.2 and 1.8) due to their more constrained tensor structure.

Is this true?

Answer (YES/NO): NO